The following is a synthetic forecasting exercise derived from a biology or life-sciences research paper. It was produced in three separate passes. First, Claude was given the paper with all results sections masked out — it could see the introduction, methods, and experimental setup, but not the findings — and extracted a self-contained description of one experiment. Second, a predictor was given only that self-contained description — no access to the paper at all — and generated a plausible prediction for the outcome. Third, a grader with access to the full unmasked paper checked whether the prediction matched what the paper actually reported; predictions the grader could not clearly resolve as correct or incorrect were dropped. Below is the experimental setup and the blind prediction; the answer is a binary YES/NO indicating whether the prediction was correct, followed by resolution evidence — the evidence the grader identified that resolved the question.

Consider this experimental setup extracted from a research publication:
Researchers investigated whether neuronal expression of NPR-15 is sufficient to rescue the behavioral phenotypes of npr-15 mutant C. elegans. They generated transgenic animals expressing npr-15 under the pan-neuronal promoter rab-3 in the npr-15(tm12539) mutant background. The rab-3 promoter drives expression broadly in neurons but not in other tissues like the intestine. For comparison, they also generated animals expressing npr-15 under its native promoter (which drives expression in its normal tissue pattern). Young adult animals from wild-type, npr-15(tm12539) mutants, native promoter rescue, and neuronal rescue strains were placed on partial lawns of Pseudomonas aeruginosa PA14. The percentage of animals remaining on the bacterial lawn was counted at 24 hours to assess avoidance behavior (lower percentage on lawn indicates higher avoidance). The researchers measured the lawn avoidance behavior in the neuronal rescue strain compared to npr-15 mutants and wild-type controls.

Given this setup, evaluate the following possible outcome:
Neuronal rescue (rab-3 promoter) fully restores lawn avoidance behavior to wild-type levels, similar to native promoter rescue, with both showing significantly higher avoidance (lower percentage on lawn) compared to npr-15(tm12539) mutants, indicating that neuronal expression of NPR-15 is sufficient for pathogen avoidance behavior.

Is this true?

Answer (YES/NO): YES